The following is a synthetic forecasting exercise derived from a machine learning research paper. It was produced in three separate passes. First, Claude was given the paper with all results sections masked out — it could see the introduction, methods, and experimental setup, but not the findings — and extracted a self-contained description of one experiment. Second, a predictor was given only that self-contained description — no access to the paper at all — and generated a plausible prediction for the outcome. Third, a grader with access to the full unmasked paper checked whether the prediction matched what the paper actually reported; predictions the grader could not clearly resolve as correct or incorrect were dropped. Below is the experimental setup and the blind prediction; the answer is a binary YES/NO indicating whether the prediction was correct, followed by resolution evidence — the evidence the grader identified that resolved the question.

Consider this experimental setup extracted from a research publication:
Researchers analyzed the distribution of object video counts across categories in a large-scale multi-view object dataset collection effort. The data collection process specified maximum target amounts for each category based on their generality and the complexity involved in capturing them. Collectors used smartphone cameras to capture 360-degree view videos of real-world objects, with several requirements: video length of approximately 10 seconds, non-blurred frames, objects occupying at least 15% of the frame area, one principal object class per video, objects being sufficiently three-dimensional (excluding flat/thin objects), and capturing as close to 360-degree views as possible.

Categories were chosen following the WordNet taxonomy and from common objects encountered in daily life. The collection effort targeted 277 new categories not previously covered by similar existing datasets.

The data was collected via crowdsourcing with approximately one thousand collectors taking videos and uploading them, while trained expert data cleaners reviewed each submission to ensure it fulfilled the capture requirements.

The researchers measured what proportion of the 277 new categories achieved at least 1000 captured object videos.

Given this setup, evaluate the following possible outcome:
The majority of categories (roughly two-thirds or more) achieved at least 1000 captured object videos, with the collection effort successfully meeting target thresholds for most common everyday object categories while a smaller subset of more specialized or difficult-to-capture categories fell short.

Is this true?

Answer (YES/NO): NO